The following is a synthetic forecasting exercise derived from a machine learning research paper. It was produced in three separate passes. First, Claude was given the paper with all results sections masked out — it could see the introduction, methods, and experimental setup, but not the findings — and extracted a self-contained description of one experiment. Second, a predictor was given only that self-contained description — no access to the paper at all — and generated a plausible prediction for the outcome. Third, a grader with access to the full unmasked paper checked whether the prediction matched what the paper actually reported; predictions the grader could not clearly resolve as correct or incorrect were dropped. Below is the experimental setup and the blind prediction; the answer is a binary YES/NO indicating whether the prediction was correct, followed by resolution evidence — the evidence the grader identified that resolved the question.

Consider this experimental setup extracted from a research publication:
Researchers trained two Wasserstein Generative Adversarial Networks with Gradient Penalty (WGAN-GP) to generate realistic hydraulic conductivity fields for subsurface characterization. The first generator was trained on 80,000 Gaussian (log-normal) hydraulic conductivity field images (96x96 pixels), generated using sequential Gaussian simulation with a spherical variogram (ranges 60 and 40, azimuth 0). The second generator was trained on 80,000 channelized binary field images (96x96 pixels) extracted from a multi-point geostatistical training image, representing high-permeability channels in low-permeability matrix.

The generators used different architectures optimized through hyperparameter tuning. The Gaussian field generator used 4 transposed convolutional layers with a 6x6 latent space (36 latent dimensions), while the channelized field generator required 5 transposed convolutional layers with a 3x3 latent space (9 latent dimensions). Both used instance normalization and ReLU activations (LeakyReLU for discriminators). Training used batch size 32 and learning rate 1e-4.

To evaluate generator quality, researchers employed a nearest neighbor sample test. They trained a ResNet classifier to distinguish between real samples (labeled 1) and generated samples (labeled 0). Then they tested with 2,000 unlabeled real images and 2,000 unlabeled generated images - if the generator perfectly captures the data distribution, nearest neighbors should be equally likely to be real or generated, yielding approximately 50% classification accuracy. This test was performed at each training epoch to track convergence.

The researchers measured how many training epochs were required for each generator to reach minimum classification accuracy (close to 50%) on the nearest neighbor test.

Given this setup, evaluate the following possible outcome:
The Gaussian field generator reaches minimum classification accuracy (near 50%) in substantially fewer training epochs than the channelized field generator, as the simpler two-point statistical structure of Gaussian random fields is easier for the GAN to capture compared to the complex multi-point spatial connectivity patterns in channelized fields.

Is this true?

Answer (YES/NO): NO